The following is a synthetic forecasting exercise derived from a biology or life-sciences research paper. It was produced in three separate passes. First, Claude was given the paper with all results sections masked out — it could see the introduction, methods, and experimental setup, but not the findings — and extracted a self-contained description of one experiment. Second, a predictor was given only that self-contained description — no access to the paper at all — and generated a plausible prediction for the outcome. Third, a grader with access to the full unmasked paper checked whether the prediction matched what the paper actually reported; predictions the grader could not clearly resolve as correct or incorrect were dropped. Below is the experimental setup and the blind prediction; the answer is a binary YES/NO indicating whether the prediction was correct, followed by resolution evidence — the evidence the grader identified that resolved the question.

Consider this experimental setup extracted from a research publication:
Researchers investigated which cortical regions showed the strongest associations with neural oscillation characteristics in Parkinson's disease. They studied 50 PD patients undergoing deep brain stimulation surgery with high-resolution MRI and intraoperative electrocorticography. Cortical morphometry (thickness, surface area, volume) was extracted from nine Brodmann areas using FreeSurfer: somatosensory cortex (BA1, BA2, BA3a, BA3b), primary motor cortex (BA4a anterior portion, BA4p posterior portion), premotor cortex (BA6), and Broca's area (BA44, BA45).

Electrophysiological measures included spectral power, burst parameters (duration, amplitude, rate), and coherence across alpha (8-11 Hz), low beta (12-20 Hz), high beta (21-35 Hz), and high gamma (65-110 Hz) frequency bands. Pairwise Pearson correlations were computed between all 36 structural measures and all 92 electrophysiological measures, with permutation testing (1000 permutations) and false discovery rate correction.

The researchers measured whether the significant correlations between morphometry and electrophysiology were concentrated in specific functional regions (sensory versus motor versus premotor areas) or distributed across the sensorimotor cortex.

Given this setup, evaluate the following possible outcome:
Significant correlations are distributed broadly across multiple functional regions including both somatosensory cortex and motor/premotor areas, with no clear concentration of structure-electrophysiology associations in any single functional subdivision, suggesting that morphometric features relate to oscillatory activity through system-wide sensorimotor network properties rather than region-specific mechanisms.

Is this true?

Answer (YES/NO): NO